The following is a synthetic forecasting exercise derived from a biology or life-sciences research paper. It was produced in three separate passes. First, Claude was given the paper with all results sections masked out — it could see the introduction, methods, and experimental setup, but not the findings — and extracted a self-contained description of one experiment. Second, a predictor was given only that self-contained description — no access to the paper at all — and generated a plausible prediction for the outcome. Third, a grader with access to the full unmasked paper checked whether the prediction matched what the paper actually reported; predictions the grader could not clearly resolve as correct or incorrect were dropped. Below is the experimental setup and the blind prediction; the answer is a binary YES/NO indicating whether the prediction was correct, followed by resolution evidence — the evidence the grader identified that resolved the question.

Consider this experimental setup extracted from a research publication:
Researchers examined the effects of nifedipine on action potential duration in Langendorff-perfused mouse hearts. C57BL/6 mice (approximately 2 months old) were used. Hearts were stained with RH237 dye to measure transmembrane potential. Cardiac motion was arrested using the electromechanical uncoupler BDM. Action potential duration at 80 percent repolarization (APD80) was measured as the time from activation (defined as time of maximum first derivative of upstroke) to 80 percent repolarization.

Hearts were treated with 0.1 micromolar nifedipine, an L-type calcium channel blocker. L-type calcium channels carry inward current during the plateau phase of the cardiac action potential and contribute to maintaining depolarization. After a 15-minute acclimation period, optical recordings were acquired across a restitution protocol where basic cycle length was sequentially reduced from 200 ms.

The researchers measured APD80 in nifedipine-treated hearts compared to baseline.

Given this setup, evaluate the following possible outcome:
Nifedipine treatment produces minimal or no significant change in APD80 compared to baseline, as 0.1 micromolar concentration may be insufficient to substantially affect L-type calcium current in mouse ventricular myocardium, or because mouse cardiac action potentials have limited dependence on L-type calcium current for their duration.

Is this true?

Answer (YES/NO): YES